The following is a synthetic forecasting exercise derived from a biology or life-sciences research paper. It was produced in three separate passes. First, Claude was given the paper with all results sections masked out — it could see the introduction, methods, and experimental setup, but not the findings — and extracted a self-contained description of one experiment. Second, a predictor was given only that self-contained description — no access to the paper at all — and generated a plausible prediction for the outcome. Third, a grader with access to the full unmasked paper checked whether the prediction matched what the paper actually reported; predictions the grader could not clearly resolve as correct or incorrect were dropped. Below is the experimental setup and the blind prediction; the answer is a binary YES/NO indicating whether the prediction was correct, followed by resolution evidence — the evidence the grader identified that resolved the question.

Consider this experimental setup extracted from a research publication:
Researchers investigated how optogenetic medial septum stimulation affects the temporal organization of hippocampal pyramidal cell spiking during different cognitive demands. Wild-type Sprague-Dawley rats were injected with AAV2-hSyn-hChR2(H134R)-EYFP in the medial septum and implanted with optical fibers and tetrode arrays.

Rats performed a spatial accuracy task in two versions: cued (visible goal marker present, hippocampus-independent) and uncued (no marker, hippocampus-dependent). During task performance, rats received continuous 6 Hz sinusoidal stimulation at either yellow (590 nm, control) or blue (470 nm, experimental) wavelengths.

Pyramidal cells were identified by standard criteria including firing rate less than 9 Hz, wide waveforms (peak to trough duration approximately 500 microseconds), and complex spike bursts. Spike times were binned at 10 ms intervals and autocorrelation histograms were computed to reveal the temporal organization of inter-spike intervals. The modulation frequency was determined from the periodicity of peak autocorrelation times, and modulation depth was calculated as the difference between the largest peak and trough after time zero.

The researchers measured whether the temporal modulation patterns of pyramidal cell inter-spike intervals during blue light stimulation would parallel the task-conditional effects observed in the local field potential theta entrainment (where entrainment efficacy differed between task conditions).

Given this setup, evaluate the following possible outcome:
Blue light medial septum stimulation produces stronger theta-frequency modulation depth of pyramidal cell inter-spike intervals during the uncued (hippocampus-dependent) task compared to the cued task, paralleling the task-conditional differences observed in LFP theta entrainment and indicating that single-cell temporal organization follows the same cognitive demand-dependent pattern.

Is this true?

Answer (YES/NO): NO